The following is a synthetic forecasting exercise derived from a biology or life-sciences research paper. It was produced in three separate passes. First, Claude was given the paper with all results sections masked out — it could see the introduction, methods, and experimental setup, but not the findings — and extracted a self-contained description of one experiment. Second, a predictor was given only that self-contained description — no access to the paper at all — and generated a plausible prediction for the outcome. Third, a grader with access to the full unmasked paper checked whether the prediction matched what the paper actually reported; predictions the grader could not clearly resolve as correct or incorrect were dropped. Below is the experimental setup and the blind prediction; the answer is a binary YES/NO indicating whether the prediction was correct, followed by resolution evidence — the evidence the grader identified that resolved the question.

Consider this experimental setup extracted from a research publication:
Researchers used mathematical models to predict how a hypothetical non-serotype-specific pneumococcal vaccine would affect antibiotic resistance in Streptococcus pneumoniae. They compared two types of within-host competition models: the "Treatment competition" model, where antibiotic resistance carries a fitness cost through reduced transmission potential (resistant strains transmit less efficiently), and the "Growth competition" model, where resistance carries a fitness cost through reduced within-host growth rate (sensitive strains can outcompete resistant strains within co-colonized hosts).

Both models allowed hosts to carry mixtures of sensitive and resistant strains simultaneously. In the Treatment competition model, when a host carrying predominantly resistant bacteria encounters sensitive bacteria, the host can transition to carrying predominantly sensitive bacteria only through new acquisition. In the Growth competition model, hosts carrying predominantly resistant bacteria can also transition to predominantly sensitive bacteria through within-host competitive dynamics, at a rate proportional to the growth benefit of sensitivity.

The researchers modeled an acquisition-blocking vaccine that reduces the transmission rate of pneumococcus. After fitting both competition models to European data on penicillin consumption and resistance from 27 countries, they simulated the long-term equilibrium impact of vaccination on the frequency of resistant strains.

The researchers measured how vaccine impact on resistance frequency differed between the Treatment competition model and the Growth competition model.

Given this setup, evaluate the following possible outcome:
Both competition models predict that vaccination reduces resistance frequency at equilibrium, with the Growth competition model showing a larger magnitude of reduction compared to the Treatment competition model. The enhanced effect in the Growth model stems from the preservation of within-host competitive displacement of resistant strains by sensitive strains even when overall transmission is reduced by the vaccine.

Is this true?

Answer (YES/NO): NO